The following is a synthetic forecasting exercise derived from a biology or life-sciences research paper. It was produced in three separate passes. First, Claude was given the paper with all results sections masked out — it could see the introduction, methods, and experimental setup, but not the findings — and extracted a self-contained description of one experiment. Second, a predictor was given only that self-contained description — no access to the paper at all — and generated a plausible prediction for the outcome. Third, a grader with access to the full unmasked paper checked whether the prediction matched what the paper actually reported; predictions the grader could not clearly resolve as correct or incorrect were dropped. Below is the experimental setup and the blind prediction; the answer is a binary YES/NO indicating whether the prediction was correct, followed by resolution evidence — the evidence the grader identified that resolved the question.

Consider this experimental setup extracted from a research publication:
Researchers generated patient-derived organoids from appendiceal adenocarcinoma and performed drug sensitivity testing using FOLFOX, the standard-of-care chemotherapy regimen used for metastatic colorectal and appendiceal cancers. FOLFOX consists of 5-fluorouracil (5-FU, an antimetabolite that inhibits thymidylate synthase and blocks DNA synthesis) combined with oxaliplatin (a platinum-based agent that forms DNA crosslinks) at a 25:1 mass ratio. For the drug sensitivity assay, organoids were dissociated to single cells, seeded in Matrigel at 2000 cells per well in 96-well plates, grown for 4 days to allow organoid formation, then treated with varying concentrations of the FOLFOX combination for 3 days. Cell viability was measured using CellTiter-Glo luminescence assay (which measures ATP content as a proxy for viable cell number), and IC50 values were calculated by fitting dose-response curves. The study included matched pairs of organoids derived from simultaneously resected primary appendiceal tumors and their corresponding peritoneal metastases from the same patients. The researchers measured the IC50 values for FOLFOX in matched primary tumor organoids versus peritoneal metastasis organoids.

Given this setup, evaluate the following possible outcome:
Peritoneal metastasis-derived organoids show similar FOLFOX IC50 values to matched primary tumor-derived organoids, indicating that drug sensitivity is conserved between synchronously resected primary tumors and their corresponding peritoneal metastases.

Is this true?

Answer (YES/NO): NO